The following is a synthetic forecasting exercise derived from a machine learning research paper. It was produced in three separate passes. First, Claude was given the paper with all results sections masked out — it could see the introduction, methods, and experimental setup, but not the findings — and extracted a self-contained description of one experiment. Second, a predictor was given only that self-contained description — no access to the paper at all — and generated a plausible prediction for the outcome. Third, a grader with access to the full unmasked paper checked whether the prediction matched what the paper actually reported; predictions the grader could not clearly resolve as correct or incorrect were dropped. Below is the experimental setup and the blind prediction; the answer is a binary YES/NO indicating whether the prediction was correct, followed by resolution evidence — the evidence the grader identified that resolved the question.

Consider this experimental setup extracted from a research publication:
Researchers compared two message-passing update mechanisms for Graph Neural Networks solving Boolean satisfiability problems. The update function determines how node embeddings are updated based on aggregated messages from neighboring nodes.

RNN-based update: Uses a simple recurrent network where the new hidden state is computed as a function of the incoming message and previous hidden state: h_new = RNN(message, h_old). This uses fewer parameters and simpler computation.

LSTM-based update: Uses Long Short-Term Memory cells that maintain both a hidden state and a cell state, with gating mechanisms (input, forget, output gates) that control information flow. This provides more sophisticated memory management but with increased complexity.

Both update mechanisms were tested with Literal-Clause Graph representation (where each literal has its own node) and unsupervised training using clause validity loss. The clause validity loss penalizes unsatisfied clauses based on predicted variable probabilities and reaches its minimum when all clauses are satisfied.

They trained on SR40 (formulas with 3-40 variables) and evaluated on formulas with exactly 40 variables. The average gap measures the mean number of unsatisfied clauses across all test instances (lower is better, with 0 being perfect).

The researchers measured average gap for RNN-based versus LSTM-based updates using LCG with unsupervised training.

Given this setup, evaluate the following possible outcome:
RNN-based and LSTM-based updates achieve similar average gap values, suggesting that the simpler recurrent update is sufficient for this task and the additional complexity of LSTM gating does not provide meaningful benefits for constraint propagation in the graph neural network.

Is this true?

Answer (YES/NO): NO